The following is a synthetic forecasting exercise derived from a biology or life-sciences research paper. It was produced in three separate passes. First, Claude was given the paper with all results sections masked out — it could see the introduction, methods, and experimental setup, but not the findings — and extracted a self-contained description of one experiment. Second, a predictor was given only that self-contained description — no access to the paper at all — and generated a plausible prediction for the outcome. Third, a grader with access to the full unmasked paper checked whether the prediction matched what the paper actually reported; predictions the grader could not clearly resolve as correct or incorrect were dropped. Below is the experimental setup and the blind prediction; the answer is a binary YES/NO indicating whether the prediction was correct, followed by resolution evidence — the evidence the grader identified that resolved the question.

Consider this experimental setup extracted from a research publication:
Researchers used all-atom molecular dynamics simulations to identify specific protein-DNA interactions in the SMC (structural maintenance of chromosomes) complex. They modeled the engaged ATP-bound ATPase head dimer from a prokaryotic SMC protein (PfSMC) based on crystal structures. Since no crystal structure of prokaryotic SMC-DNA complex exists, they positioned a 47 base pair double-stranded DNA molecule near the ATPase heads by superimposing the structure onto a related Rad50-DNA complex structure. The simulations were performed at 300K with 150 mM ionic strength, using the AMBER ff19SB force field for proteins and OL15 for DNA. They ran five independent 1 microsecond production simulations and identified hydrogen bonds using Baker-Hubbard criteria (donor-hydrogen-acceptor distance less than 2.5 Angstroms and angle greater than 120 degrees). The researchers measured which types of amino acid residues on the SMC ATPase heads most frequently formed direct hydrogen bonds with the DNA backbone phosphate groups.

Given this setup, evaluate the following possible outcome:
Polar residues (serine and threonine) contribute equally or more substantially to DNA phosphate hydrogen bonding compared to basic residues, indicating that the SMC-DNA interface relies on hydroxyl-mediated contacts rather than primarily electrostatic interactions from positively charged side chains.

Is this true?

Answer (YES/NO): NO